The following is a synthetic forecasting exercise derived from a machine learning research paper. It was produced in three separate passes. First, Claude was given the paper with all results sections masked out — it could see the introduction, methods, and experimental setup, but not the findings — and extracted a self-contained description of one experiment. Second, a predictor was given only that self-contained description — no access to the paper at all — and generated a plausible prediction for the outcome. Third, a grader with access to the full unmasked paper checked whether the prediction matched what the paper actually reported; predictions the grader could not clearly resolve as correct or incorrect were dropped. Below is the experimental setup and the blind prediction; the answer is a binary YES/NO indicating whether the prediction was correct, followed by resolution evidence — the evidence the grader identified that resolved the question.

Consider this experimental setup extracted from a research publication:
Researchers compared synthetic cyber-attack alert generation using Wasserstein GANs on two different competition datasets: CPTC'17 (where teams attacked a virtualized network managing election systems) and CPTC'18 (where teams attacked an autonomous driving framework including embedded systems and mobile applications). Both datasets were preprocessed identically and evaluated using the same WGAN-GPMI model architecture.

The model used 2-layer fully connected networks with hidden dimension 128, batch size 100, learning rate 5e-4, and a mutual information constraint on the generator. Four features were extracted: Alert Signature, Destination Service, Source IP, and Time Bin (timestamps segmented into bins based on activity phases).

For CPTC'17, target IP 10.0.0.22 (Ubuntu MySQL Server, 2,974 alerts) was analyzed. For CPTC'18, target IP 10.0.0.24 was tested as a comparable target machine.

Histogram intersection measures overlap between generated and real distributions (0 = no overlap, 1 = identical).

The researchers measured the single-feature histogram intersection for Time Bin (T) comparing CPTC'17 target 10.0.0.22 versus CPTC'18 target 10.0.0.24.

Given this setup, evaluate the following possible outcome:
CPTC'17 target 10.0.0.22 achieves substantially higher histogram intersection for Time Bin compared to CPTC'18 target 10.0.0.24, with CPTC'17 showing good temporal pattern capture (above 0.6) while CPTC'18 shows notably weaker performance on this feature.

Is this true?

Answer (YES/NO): NO